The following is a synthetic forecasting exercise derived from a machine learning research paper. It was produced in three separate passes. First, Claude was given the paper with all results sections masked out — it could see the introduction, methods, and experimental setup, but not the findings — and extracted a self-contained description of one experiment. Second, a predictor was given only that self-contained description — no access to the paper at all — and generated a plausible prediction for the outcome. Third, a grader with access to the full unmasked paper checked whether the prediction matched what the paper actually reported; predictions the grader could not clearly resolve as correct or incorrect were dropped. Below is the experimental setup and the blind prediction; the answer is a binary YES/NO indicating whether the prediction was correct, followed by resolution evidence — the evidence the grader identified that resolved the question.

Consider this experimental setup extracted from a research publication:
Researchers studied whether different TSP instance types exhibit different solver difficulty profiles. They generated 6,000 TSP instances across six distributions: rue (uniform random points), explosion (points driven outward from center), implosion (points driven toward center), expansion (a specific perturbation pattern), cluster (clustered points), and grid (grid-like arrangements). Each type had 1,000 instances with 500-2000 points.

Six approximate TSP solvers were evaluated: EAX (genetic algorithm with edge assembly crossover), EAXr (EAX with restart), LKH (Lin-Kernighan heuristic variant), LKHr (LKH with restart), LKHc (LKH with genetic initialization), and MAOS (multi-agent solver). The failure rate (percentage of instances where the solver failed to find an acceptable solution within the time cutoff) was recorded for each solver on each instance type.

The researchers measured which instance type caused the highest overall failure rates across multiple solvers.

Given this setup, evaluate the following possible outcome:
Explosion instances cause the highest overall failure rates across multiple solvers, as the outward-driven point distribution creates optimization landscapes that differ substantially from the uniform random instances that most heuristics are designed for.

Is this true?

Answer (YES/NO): NO